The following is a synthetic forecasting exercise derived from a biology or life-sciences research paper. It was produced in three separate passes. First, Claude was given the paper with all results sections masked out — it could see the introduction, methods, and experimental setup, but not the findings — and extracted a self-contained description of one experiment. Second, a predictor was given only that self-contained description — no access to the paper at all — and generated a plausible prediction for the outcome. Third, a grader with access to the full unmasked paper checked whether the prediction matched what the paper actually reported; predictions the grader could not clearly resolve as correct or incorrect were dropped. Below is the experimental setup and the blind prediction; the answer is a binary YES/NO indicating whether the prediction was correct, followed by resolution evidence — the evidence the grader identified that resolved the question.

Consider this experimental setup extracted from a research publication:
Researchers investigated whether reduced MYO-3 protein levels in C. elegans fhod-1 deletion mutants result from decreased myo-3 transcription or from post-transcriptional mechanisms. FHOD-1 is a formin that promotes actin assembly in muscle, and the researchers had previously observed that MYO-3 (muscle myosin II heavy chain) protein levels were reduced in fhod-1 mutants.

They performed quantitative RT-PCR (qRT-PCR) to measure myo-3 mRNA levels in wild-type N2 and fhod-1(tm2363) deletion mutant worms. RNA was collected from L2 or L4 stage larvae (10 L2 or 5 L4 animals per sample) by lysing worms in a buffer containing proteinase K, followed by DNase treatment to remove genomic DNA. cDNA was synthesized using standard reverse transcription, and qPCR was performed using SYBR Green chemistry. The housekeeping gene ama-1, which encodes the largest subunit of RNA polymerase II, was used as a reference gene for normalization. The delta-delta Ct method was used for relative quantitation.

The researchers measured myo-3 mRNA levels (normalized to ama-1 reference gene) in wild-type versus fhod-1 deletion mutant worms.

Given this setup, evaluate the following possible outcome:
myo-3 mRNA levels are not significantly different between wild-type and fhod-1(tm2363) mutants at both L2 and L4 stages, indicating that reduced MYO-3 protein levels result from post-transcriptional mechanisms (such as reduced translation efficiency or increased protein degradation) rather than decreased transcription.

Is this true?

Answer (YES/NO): NO